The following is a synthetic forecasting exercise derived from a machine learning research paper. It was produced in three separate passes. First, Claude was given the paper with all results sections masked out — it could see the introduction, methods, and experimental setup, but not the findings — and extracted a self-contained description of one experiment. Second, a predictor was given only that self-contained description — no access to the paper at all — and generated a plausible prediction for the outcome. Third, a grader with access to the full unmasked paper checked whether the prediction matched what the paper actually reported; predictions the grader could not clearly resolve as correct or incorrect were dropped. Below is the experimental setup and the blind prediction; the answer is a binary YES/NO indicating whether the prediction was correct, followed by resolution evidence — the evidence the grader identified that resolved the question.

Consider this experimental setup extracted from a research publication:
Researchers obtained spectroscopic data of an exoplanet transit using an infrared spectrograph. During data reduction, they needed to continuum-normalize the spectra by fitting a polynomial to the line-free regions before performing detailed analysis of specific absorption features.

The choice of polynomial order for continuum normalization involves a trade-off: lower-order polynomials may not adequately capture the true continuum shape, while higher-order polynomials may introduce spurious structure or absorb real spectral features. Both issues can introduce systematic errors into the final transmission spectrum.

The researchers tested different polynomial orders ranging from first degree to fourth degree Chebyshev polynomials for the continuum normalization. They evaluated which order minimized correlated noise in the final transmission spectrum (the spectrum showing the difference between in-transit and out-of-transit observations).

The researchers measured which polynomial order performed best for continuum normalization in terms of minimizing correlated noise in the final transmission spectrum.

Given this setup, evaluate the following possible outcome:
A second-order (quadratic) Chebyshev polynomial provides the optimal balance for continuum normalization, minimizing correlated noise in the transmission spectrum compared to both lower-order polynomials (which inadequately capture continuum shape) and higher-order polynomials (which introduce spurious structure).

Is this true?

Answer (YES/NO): NO